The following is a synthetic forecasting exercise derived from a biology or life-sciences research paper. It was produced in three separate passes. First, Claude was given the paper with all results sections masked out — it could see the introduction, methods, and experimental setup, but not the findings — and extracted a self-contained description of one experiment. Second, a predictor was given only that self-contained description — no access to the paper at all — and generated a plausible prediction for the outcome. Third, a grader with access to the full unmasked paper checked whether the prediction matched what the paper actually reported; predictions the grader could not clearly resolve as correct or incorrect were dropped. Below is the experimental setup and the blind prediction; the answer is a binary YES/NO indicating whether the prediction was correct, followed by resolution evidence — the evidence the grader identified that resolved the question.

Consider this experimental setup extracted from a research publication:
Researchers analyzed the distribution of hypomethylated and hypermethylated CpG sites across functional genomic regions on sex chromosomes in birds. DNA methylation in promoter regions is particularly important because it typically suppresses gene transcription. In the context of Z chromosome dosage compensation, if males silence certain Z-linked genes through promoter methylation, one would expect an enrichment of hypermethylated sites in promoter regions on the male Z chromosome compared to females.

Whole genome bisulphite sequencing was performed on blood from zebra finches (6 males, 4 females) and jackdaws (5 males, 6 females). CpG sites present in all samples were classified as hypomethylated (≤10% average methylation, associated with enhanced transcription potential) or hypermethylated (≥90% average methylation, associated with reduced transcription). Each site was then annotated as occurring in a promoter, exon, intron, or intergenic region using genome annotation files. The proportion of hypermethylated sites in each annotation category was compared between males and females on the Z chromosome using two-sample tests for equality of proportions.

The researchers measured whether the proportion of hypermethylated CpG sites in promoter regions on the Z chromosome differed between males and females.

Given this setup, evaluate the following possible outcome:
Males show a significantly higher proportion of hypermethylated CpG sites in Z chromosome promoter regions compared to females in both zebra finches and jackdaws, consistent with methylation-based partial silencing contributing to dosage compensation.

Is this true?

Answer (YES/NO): NO